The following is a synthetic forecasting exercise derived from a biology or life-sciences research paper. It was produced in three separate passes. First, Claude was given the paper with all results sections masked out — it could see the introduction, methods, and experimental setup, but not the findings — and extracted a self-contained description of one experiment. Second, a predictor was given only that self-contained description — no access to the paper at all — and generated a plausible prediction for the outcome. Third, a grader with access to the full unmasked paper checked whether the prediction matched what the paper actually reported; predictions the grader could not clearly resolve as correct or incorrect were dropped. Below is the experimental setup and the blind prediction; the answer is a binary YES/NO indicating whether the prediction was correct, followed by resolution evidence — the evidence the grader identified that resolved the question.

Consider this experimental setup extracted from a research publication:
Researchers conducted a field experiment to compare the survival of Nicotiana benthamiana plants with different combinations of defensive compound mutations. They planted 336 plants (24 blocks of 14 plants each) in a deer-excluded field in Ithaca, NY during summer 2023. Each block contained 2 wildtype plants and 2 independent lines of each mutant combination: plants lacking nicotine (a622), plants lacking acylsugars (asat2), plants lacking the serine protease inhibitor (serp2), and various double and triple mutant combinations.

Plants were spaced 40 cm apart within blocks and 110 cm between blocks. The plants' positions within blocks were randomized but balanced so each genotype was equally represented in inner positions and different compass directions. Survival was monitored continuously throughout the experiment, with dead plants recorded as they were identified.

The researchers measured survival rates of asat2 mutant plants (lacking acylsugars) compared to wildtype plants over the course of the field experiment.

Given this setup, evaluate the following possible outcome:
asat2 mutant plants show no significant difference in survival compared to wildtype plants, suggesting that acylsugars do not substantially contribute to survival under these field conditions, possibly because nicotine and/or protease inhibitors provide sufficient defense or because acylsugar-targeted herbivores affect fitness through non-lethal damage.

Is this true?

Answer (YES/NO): YES